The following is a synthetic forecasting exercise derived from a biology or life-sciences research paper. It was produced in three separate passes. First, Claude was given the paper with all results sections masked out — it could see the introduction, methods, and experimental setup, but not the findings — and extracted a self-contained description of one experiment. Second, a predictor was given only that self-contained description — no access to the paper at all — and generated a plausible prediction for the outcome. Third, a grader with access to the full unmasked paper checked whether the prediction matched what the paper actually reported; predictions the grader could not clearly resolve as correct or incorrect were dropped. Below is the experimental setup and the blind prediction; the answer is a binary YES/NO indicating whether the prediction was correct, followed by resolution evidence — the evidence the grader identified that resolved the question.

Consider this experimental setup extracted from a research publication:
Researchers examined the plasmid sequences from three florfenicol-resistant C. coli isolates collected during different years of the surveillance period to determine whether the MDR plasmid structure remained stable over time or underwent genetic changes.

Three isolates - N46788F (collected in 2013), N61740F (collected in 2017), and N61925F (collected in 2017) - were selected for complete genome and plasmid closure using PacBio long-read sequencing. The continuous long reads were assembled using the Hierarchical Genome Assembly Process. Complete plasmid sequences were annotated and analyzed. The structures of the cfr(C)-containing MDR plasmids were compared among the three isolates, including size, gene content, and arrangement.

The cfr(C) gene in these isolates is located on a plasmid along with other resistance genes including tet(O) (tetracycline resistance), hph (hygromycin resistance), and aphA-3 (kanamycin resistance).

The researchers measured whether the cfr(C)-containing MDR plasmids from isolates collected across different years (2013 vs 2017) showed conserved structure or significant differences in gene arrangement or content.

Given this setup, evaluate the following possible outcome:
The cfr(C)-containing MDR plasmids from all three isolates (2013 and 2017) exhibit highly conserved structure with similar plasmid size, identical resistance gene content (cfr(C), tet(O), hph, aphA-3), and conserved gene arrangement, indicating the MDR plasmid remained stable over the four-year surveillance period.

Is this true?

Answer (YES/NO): YES